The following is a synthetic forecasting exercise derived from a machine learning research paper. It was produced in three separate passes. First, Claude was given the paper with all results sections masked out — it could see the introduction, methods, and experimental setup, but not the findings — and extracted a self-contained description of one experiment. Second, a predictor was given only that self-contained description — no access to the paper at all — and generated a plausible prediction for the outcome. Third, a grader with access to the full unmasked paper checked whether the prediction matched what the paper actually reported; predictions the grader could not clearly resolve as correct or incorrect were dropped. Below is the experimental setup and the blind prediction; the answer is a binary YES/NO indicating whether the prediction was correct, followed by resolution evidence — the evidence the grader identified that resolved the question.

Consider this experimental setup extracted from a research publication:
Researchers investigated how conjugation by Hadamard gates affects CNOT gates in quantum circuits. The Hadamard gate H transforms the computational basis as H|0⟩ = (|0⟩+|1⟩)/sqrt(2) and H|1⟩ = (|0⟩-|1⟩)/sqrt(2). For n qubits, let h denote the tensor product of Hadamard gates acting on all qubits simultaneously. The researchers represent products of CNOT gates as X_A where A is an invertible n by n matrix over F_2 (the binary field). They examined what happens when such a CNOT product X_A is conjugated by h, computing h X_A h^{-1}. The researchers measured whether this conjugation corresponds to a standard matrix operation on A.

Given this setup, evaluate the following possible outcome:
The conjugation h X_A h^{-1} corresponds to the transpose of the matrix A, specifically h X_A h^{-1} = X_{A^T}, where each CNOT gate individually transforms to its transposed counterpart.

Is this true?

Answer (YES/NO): NO